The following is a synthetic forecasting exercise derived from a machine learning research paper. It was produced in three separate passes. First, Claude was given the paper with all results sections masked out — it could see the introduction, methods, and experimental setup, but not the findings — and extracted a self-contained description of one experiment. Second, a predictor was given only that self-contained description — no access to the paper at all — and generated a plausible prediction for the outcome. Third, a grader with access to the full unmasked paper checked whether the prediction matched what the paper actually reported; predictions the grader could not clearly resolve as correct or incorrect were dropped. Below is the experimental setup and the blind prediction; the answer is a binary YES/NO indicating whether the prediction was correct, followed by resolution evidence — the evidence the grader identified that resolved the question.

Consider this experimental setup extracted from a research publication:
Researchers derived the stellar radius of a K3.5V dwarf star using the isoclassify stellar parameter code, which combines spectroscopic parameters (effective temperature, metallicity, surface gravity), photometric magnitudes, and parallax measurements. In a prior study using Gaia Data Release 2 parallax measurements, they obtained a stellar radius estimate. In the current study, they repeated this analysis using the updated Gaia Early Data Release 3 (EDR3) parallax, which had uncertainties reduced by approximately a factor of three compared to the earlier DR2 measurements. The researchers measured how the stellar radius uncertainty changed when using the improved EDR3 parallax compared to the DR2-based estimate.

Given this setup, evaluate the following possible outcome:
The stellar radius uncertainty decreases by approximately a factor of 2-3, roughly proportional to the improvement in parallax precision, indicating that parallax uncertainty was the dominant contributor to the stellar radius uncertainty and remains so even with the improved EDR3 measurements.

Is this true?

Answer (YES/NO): NO